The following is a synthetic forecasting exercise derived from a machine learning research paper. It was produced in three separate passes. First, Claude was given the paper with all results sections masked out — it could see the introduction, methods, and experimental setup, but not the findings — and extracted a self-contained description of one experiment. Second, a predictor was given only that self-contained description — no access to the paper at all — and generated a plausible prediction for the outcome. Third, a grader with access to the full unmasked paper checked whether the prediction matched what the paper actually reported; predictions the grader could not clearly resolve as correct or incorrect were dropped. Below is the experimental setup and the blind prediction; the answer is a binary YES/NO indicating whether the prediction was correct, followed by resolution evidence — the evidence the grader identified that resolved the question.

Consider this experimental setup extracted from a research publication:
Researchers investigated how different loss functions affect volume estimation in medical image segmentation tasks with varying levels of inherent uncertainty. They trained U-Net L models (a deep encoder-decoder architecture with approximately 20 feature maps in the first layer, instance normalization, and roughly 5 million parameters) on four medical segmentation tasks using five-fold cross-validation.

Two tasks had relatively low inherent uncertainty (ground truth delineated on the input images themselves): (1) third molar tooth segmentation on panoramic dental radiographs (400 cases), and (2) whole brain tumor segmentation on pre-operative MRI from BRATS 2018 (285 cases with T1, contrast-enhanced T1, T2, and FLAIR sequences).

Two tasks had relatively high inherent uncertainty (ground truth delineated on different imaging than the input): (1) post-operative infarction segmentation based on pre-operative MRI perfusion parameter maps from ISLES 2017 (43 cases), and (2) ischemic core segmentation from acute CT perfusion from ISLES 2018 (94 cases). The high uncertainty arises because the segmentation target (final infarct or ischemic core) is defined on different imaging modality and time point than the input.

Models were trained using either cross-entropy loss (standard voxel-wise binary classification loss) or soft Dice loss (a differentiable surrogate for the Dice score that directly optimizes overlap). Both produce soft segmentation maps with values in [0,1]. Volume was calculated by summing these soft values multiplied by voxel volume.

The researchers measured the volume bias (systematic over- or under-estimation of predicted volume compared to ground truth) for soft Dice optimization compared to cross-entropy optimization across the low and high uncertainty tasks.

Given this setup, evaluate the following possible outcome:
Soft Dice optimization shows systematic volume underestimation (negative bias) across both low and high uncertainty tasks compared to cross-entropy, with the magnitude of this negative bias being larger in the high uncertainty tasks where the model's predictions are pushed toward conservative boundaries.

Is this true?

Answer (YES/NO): NO